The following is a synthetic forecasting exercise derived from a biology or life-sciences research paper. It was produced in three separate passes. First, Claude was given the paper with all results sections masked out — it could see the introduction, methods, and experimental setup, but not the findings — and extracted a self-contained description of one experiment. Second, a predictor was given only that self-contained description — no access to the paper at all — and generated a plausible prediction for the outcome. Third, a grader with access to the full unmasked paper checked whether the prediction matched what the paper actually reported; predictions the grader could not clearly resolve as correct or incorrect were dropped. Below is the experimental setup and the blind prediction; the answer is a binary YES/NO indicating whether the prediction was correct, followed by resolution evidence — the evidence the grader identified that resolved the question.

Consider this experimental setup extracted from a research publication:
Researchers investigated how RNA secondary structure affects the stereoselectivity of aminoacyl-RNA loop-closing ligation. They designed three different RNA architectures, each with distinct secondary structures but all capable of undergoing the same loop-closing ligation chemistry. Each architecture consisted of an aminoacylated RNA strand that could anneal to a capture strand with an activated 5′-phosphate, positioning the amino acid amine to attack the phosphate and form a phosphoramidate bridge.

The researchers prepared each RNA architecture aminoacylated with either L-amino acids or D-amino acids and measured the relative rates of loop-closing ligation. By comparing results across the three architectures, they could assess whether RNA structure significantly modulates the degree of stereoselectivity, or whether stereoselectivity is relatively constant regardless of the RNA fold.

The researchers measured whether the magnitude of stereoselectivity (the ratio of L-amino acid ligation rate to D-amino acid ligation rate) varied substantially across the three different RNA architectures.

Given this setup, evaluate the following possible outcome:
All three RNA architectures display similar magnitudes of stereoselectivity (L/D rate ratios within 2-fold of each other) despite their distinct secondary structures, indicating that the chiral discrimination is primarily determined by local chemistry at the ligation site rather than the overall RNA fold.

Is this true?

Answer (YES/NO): NO